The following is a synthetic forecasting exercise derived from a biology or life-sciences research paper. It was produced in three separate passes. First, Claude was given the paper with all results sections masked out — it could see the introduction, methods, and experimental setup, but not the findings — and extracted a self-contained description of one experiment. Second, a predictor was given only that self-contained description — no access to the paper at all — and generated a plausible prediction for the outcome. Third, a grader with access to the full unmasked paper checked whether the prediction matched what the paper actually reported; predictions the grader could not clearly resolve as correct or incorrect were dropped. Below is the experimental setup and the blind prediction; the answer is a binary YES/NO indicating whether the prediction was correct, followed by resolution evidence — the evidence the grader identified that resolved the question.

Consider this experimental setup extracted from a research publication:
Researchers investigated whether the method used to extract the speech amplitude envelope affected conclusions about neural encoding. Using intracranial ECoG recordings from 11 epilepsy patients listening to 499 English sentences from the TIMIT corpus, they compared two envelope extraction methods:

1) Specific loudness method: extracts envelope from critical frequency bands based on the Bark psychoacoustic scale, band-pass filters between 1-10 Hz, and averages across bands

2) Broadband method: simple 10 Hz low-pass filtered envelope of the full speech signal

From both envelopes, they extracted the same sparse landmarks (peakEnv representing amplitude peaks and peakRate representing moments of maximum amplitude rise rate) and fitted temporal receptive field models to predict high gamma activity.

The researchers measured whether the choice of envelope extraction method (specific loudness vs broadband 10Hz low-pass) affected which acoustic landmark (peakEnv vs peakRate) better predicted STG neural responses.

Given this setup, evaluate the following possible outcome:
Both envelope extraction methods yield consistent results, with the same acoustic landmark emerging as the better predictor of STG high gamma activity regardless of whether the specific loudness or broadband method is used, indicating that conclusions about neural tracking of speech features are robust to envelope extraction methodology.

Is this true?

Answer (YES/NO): YES